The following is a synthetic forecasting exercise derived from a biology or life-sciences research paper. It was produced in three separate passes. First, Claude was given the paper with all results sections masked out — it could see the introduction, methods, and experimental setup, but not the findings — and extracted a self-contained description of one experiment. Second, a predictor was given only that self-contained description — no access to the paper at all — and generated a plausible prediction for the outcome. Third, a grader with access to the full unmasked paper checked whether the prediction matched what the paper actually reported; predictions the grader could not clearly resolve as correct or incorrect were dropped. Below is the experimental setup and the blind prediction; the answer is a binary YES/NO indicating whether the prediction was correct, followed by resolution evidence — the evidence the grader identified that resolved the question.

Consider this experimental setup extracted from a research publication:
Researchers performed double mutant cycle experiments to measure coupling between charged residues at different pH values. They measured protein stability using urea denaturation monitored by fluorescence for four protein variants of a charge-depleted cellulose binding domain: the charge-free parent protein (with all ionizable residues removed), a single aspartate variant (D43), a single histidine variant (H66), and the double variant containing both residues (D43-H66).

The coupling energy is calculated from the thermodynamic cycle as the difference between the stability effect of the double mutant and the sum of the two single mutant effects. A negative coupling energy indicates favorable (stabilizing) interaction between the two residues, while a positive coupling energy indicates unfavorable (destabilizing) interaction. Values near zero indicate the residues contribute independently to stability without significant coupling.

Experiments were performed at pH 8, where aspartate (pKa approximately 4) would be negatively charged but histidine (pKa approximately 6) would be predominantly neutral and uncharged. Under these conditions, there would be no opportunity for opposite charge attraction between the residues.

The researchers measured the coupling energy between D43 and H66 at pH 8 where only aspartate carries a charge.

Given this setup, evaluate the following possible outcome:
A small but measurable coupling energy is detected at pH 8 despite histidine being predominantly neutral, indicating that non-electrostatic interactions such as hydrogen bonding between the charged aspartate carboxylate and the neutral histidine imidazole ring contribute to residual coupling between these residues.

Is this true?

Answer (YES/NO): NO